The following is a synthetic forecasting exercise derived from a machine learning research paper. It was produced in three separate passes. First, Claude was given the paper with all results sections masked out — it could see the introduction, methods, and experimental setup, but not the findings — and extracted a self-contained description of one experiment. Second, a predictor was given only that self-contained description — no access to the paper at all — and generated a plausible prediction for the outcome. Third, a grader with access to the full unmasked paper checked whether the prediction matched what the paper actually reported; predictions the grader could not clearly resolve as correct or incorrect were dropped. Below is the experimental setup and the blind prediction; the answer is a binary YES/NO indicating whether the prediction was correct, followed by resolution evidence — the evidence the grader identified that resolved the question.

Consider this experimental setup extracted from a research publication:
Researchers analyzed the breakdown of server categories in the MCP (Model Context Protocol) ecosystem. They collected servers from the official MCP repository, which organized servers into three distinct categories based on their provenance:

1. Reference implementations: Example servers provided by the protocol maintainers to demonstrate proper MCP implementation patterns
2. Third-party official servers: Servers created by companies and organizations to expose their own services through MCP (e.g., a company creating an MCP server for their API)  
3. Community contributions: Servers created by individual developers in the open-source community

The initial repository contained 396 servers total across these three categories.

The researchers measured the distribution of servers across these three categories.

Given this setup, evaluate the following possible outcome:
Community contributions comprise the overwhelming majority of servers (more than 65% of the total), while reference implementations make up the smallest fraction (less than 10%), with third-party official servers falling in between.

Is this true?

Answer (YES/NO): YES